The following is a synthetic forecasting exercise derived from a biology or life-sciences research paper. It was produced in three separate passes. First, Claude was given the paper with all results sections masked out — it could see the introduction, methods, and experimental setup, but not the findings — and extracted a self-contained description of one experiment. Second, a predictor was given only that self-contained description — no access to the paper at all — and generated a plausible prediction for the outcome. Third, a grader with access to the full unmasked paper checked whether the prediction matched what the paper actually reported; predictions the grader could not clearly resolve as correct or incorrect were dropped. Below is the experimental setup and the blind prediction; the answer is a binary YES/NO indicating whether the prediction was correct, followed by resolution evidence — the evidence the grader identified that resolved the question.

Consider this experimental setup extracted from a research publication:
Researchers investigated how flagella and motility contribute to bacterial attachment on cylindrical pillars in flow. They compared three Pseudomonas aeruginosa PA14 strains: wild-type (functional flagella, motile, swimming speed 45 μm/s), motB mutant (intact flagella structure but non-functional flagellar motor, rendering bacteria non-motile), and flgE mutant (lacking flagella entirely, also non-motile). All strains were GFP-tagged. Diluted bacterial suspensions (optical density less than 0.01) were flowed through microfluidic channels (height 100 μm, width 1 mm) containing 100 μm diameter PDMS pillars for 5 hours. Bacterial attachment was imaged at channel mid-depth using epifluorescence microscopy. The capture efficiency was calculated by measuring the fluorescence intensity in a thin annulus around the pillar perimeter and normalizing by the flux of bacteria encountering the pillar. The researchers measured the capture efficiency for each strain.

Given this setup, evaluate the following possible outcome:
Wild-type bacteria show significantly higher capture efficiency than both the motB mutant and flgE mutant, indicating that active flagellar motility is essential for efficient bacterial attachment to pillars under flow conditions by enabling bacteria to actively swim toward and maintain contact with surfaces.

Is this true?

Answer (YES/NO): YES